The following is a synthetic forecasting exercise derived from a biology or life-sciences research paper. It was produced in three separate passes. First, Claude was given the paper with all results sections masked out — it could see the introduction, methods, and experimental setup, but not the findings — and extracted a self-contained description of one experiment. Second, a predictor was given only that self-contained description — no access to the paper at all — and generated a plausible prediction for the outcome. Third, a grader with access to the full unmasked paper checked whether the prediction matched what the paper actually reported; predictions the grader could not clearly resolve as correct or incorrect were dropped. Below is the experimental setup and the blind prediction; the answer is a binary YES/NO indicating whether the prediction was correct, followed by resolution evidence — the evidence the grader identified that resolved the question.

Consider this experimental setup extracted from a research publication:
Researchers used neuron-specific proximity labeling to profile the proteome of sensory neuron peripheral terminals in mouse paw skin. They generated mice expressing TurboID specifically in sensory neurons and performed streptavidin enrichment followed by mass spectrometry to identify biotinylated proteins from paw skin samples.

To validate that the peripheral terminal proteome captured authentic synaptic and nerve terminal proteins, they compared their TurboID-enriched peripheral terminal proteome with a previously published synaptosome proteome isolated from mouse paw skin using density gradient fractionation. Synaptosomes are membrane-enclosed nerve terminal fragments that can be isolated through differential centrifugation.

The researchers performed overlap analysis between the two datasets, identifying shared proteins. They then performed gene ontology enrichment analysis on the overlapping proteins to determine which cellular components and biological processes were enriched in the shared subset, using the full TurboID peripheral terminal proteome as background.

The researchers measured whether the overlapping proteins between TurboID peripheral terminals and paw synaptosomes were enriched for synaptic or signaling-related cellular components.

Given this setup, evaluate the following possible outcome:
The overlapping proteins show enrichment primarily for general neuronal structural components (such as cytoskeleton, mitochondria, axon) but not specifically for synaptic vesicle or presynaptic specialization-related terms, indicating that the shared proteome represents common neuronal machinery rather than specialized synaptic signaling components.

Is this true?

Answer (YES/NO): NO